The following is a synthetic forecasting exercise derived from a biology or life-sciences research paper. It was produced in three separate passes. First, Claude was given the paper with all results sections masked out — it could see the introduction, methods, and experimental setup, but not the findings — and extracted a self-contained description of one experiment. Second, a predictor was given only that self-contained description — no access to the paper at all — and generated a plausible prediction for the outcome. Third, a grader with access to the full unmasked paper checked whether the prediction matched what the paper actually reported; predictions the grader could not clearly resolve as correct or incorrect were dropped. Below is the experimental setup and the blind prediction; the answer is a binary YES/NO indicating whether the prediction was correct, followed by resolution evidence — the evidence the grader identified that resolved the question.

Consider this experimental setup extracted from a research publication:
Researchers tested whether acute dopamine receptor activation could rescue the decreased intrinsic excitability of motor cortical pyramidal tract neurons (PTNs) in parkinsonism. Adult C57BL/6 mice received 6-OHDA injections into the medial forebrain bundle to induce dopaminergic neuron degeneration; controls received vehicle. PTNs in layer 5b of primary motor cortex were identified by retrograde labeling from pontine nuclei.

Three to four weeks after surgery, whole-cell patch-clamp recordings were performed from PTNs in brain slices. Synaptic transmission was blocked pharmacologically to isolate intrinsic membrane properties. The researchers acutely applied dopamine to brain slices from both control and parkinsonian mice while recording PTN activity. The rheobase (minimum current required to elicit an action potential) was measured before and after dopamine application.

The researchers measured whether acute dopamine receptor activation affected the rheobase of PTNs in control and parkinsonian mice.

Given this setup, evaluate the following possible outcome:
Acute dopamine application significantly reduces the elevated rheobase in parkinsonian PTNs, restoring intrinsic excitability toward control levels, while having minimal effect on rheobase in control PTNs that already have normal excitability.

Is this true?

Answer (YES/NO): NO